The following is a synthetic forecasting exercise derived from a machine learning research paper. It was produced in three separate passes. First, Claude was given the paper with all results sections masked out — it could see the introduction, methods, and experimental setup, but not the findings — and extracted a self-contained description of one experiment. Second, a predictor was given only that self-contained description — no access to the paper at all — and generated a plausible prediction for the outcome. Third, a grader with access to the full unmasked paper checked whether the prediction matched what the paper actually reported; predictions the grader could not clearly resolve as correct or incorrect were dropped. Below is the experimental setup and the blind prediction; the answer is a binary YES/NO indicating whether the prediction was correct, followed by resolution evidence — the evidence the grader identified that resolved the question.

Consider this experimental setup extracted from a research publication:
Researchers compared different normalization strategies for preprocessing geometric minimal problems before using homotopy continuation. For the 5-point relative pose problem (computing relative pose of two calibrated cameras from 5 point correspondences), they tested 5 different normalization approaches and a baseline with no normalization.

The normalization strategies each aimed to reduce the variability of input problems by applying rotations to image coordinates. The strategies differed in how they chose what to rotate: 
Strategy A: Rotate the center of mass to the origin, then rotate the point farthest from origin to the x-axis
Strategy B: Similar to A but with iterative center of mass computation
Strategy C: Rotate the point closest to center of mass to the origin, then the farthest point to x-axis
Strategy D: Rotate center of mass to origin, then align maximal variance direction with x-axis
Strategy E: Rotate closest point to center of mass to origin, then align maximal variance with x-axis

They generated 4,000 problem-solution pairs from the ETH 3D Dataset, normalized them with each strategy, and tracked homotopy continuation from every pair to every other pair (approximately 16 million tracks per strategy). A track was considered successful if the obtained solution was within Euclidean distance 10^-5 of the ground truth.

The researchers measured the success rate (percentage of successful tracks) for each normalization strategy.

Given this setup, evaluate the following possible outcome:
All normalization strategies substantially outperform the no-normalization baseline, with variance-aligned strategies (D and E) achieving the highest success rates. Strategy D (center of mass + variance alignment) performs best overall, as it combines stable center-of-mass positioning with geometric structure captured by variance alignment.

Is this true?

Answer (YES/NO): NO